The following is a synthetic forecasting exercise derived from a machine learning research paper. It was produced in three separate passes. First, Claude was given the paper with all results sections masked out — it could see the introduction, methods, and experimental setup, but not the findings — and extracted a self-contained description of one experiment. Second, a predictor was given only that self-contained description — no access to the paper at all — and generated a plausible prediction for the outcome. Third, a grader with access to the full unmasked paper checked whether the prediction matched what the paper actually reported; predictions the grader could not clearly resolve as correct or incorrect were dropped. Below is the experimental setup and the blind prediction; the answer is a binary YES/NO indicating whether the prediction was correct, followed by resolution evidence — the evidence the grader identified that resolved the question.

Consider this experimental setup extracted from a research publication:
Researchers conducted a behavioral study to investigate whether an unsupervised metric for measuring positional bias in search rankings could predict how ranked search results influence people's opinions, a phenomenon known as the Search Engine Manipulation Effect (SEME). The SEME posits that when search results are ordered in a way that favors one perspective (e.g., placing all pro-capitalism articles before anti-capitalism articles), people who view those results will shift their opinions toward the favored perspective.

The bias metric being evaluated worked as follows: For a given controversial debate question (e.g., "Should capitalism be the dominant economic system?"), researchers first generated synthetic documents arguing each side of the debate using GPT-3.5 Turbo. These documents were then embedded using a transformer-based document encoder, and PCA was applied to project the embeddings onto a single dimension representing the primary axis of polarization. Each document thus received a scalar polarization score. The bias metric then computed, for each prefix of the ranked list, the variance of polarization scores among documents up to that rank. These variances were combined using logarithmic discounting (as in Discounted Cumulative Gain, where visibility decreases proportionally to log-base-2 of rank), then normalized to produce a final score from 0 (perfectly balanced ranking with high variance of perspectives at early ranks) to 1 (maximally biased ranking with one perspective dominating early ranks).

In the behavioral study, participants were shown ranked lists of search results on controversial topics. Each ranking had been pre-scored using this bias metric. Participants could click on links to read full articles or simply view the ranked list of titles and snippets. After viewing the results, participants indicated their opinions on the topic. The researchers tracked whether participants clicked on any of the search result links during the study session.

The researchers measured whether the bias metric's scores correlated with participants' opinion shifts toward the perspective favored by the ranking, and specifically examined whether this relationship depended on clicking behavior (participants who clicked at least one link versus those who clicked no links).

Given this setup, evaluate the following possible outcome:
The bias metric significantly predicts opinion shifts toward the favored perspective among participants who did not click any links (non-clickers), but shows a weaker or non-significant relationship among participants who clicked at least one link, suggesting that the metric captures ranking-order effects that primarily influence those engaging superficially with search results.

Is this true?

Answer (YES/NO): NO